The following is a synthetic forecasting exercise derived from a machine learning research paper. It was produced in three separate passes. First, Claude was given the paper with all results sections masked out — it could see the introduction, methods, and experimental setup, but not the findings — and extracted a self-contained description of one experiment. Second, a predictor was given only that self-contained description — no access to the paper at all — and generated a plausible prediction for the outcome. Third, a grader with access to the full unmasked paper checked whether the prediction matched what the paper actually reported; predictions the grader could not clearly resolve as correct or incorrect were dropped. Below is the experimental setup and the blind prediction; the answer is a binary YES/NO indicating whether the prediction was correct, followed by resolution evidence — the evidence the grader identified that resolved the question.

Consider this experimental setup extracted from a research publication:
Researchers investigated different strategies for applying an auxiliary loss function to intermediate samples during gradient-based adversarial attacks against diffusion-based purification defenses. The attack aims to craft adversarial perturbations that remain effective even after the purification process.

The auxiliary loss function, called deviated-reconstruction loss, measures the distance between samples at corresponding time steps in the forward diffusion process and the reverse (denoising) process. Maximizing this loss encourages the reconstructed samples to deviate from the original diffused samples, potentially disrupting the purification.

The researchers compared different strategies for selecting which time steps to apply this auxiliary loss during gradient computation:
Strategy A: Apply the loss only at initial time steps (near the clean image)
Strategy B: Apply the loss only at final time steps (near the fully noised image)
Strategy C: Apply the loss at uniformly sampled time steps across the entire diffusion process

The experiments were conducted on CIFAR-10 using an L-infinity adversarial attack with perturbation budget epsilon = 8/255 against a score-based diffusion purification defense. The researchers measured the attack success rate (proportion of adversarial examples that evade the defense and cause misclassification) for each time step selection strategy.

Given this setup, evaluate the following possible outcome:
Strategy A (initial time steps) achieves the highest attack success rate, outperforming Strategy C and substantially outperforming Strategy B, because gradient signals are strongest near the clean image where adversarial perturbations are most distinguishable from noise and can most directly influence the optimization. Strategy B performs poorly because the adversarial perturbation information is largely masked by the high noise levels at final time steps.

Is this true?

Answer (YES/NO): NO